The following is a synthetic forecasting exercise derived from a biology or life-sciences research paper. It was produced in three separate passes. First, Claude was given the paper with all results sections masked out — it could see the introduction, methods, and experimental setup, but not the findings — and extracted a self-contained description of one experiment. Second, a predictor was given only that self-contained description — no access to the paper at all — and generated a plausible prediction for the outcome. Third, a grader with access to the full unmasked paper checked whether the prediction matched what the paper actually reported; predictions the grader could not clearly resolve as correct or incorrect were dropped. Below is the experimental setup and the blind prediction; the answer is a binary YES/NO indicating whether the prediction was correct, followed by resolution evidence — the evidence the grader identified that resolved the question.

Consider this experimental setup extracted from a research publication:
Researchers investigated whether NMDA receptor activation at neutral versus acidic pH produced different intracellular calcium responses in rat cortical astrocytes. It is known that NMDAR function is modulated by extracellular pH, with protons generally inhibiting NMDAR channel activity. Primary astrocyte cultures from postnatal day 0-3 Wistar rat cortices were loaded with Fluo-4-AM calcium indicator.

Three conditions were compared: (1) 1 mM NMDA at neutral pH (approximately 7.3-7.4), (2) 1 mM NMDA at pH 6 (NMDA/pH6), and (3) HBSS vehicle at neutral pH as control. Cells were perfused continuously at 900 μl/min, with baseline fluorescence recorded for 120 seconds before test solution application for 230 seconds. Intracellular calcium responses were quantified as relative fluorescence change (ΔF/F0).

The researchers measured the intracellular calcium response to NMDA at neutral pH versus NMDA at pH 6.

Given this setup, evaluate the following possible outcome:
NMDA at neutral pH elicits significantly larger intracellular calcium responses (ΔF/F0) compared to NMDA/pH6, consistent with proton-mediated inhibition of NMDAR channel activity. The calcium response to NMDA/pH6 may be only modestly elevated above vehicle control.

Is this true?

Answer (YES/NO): NO